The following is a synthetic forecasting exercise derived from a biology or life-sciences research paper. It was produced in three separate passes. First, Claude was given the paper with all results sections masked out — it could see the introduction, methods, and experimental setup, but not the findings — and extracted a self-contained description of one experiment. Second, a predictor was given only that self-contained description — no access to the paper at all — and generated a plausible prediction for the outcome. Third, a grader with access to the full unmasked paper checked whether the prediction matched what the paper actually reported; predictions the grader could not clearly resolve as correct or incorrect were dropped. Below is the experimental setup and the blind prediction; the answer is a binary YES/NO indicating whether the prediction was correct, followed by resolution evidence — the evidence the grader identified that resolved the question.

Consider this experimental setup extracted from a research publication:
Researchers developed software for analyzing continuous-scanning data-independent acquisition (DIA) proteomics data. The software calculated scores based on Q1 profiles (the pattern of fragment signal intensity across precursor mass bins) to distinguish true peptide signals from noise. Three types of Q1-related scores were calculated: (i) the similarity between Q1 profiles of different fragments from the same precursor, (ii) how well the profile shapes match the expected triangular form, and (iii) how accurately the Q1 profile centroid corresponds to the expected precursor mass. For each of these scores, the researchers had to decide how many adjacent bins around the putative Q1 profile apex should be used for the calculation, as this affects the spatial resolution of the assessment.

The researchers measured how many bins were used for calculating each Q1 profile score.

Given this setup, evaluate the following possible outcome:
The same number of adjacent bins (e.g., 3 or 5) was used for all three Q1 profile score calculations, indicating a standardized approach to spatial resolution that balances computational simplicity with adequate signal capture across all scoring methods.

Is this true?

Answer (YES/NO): NO